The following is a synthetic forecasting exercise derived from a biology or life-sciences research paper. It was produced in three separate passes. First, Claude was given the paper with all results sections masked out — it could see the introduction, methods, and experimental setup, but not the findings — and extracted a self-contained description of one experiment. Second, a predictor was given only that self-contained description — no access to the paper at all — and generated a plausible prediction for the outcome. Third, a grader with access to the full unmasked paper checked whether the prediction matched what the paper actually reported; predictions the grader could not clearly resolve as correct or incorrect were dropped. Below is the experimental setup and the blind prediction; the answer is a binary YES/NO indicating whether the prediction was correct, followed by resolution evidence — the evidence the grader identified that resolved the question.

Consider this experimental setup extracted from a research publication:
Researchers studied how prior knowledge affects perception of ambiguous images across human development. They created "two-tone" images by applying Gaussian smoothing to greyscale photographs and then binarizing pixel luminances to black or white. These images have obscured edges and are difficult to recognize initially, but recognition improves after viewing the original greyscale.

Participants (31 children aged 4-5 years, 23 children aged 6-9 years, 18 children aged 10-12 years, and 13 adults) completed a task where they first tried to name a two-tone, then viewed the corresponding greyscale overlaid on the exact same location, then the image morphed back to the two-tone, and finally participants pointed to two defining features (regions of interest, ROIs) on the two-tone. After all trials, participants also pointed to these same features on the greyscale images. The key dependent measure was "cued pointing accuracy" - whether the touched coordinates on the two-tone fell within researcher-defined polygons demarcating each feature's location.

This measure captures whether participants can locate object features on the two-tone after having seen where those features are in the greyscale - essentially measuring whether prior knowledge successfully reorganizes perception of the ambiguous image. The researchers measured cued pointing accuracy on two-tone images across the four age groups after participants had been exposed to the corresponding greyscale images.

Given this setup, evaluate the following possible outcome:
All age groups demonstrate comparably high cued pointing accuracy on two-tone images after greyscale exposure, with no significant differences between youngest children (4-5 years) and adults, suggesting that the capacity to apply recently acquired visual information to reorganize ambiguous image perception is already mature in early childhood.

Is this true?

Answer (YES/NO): NO